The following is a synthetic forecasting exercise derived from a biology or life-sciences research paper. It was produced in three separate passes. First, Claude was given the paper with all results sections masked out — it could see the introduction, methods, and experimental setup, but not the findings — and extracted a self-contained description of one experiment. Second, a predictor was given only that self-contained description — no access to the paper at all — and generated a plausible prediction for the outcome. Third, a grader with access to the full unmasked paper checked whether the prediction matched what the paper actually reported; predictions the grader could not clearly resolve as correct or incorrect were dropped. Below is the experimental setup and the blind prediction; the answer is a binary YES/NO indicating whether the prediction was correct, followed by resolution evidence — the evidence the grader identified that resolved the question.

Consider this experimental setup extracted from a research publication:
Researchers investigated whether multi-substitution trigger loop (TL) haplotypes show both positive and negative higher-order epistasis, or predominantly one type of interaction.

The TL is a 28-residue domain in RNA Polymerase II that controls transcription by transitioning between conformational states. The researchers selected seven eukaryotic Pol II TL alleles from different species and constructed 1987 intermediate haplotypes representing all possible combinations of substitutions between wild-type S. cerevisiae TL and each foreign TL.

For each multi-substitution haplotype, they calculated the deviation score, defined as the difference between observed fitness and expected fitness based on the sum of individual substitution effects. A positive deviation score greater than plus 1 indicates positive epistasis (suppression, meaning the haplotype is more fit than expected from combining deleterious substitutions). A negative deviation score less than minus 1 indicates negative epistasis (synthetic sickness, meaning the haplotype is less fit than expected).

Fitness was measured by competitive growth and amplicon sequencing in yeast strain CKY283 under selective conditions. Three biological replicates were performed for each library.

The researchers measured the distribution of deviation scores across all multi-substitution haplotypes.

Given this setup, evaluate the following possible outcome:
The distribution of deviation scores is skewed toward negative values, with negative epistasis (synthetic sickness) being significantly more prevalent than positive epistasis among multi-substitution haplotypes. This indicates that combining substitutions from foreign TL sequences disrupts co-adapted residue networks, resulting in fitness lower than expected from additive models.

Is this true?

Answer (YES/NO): NO